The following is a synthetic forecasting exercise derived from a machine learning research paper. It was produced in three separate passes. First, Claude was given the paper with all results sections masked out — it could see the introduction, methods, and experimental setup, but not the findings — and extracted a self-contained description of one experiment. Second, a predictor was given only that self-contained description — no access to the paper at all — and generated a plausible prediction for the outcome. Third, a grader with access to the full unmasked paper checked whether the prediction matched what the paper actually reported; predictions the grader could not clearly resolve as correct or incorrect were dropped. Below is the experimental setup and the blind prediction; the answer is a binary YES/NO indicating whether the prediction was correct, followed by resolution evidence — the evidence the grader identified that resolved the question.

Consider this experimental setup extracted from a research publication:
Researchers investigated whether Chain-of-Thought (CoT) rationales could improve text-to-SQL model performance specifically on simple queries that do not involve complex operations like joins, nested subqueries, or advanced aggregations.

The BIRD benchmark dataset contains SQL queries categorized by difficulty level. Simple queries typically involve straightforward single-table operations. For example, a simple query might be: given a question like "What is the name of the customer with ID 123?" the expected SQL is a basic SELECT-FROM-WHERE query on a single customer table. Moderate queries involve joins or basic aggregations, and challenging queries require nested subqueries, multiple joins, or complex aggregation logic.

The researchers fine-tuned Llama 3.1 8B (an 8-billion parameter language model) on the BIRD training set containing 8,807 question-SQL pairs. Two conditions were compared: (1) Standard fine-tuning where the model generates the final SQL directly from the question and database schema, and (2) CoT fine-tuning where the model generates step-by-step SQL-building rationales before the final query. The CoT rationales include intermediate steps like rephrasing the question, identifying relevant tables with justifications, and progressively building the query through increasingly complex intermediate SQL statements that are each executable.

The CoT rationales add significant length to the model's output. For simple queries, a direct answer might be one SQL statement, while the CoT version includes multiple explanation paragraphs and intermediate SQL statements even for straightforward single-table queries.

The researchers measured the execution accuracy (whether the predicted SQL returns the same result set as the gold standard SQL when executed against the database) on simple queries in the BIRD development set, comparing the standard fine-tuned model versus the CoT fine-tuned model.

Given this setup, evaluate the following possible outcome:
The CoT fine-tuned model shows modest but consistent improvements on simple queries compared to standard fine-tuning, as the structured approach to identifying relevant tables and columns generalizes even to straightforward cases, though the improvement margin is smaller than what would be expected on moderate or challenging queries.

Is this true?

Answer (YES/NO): NO